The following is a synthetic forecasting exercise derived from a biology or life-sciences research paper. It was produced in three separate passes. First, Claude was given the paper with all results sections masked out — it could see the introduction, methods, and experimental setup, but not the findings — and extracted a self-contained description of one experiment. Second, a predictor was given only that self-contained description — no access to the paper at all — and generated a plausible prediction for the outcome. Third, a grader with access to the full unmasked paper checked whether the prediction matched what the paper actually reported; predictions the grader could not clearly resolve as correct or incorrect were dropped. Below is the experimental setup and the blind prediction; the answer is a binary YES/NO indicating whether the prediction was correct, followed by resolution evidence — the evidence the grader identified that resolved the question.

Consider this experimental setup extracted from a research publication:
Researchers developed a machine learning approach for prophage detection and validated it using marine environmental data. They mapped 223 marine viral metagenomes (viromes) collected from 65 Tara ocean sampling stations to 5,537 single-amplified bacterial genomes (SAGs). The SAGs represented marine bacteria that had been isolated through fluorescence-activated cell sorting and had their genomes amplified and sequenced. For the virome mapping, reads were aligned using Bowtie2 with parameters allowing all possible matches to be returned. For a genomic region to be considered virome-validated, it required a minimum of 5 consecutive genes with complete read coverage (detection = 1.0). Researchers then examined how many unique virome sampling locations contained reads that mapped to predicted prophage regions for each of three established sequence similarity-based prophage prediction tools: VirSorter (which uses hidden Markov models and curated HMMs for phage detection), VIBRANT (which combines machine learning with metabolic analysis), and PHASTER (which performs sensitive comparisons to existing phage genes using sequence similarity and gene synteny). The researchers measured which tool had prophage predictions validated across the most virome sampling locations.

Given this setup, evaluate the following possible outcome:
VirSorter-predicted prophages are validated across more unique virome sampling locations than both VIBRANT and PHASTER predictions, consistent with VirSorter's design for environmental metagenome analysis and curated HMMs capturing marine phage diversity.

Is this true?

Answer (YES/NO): YES